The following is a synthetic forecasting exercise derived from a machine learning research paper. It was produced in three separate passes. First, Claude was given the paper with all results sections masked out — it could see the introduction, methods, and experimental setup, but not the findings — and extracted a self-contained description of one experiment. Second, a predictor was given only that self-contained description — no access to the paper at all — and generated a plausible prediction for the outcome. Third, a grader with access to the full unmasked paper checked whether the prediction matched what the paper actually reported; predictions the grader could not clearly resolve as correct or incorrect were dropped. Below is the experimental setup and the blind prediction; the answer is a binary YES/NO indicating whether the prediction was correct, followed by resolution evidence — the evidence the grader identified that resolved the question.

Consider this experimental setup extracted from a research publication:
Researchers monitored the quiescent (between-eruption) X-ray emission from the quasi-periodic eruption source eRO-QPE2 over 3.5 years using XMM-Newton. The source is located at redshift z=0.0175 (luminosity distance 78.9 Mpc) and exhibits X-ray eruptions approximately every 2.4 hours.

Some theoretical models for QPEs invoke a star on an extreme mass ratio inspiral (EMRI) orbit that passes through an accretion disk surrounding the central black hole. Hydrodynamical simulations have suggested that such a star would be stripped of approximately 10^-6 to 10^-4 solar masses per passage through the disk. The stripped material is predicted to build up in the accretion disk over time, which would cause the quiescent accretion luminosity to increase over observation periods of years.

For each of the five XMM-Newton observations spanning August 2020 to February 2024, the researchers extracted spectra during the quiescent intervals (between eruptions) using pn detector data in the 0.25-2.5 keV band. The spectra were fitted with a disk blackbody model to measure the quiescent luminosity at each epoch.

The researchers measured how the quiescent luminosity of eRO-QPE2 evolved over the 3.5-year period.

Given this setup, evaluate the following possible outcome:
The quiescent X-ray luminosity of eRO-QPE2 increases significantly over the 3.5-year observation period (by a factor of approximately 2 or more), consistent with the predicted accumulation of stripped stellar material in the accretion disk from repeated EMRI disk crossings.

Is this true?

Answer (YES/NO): NO